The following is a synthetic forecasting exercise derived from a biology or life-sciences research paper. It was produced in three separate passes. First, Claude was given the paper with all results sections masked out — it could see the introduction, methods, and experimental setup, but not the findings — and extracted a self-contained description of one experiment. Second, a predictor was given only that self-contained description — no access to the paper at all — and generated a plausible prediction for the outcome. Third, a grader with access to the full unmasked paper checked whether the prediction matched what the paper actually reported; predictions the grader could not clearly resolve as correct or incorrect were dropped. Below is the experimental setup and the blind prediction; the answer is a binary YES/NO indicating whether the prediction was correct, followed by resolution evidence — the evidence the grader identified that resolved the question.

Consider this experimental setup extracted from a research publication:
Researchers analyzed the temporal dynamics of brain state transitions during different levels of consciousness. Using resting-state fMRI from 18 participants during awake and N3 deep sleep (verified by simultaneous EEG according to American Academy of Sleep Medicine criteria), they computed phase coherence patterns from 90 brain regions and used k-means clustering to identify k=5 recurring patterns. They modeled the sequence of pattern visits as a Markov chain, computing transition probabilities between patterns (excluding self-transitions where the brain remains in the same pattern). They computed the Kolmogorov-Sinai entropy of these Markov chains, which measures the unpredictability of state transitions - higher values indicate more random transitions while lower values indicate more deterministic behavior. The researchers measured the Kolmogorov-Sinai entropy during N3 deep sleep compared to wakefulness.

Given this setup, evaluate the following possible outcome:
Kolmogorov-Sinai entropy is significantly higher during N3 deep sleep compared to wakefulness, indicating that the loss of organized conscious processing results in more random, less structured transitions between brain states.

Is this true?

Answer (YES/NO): NO